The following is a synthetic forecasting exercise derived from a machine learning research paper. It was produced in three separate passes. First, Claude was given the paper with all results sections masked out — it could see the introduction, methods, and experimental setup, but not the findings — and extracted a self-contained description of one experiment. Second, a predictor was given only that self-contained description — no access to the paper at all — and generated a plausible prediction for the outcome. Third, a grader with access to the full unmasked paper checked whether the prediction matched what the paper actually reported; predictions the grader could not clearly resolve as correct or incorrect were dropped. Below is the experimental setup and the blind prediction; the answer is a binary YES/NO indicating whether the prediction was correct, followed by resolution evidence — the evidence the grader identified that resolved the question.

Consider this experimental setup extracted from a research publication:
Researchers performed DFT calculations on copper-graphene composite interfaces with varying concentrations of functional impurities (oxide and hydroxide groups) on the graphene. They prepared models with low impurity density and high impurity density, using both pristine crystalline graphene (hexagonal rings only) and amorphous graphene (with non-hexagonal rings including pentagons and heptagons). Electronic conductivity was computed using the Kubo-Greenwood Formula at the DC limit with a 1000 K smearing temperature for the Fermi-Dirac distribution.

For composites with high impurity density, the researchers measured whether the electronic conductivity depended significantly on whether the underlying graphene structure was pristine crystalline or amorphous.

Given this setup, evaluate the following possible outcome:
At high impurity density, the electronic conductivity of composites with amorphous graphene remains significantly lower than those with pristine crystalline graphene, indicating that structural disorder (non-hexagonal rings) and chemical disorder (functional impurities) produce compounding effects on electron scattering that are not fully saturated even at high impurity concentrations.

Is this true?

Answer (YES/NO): NO